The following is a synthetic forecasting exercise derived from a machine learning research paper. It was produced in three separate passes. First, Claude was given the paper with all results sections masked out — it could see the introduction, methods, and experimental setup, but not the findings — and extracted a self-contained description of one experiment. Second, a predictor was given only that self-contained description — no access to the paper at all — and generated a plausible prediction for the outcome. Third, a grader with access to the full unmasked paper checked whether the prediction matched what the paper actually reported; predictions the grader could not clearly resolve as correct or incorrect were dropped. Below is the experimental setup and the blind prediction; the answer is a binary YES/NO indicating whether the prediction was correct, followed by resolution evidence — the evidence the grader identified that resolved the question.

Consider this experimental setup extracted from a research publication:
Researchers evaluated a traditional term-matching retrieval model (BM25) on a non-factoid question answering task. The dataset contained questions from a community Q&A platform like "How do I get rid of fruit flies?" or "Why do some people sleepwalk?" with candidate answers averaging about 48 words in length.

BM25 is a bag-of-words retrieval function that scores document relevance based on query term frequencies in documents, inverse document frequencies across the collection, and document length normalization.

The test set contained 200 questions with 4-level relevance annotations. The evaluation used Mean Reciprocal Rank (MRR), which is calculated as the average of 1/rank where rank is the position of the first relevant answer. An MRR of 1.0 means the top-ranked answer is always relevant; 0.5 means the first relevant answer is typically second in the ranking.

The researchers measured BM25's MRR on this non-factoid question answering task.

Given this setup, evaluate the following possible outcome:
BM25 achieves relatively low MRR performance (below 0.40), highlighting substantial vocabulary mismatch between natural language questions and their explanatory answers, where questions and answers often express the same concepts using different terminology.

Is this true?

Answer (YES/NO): NO